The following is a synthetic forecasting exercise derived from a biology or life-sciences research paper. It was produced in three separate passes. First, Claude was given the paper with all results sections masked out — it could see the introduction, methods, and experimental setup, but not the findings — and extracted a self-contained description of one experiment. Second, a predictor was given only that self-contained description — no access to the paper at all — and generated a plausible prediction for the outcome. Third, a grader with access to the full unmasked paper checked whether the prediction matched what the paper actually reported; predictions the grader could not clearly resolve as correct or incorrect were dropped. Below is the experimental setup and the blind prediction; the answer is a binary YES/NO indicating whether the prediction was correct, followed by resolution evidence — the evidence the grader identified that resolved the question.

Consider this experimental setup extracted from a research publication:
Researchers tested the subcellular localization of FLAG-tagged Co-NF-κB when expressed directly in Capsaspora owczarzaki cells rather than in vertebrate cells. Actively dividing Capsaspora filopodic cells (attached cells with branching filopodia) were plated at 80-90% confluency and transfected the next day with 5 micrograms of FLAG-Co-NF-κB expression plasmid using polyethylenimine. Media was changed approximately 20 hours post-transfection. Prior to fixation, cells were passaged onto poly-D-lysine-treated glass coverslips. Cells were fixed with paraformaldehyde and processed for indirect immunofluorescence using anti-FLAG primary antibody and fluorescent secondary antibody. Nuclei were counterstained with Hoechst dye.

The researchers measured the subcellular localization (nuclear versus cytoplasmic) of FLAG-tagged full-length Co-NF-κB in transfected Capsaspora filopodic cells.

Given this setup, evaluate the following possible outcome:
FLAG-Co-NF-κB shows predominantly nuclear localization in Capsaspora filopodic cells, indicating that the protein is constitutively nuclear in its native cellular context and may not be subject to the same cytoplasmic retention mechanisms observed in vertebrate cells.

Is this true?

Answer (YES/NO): YES